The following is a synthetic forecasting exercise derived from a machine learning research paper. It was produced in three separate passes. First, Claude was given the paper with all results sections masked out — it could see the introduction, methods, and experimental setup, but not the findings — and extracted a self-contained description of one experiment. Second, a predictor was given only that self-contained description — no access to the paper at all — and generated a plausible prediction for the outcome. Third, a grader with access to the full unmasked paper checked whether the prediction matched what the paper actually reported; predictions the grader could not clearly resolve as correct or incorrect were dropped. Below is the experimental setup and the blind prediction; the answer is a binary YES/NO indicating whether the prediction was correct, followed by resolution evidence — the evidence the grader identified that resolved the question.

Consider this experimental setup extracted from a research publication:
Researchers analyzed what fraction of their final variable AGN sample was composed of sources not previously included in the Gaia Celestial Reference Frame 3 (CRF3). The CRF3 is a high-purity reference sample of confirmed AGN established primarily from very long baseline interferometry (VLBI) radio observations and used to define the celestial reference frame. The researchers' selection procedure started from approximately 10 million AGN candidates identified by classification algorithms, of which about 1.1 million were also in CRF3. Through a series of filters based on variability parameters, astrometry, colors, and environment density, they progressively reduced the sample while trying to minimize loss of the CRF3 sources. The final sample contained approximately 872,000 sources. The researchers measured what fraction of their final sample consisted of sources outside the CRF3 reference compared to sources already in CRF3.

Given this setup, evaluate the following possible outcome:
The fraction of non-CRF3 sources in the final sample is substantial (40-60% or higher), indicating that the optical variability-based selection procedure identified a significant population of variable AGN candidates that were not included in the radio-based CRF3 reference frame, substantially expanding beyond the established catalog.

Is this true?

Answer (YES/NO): NO